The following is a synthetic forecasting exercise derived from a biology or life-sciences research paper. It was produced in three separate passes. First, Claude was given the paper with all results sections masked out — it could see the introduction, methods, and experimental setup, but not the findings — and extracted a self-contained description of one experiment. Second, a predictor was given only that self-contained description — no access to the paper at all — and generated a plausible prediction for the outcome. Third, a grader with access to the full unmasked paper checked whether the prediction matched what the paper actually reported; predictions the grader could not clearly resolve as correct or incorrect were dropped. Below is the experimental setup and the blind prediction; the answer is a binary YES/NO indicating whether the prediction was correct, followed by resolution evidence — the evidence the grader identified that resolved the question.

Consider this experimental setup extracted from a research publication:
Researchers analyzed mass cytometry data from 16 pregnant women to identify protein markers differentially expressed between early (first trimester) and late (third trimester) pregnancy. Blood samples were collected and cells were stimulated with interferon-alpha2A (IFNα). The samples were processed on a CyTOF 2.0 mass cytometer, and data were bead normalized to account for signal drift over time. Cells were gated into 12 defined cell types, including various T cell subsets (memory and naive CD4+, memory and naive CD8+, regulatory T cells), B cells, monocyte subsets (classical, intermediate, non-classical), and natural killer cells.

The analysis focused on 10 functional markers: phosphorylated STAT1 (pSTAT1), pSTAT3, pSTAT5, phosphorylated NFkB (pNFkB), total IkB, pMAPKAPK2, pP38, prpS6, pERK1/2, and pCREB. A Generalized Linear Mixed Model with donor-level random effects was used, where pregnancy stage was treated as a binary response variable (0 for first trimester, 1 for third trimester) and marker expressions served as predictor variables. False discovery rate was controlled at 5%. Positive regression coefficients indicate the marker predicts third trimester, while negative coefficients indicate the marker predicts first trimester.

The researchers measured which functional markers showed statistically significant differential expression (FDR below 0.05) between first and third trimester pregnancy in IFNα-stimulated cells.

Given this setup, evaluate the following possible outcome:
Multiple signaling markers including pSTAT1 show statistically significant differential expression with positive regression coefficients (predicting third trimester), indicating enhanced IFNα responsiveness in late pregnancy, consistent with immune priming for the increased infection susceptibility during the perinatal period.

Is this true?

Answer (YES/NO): NO